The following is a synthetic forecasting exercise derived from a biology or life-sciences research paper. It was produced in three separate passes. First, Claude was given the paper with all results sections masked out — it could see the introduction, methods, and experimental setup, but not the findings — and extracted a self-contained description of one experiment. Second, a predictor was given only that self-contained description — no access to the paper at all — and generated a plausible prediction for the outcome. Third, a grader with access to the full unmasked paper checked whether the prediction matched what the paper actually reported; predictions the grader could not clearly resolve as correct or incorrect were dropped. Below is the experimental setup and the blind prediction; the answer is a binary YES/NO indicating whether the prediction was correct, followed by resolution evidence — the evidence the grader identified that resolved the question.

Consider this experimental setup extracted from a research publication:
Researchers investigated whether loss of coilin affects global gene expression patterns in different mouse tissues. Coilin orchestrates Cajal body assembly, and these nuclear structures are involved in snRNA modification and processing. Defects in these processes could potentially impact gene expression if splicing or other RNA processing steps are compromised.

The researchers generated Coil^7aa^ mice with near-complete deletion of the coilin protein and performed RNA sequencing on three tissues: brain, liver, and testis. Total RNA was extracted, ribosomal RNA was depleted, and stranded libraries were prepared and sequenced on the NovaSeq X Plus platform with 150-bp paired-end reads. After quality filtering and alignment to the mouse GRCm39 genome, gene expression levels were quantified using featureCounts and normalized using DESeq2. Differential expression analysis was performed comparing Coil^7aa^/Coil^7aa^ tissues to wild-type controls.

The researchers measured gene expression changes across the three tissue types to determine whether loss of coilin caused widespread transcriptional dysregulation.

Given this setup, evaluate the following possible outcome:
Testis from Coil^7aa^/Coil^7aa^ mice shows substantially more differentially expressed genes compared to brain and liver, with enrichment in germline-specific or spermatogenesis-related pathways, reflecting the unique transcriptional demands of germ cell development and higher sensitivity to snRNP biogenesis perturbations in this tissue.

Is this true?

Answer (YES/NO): NO